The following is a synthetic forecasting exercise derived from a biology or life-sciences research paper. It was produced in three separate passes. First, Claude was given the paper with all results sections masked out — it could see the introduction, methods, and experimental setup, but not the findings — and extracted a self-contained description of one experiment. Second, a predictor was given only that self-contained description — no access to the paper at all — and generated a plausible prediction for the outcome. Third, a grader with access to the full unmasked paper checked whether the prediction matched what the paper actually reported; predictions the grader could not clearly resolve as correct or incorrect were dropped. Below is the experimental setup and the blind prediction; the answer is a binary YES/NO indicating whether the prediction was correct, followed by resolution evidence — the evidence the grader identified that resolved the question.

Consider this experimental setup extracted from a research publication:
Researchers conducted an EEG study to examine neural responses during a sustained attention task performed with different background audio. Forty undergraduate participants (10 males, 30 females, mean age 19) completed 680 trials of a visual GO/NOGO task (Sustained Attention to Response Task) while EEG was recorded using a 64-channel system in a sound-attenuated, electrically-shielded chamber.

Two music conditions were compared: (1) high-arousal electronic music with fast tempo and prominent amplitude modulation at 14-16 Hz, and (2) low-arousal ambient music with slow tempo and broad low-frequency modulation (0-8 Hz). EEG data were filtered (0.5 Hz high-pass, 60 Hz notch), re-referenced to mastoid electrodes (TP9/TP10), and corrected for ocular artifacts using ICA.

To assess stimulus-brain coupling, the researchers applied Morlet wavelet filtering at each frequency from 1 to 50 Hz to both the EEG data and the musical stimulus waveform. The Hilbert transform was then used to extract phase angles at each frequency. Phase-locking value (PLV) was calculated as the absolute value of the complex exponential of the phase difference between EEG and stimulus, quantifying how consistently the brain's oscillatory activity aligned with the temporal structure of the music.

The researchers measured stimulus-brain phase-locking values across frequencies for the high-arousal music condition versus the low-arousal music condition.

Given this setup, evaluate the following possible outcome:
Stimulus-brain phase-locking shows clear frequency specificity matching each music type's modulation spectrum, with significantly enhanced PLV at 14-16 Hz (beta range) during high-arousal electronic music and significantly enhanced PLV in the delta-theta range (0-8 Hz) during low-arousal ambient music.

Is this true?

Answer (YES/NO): NO